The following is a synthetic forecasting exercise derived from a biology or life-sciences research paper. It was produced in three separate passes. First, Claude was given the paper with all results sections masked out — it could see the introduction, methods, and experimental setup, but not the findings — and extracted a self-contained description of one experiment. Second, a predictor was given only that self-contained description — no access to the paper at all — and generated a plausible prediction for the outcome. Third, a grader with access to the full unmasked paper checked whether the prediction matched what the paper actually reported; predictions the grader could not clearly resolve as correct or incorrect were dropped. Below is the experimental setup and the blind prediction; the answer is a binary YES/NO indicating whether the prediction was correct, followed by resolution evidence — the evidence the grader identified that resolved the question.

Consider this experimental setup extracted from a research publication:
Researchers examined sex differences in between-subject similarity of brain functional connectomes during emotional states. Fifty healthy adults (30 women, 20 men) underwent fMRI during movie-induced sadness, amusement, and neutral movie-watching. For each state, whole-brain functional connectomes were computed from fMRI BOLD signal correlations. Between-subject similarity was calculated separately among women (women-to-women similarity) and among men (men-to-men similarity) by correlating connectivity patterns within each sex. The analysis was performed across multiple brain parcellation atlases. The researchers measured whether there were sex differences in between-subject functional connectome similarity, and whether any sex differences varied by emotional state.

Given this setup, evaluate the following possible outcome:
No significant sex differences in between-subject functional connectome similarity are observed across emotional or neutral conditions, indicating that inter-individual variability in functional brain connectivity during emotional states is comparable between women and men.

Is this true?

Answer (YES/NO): NO